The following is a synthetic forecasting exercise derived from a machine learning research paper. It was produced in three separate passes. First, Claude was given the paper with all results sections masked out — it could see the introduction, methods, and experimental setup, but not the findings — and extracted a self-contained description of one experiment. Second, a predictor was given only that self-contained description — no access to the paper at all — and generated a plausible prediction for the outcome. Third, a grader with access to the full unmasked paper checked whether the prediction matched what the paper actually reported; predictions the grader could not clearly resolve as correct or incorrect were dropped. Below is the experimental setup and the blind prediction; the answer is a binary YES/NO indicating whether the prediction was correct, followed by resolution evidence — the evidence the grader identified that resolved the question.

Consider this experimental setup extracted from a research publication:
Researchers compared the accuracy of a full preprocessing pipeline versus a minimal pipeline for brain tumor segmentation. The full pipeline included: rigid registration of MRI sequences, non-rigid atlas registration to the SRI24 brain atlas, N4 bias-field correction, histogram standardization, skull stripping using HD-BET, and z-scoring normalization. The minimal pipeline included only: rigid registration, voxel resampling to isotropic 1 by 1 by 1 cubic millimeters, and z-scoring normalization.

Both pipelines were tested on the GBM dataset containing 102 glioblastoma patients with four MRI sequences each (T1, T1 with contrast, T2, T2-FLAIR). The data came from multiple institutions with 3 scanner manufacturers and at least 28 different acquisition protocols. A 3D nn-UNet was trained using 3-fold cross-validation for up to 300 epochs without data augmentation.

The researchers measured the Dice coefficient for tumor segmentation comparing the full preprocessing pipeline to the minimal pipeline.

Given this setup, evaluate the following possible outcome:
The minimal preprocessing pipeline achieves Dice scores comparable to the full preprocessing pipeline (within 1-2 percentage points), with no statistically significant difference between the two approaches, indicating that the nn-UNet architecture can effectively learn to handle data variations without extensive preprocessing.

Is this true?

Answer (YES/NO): YES